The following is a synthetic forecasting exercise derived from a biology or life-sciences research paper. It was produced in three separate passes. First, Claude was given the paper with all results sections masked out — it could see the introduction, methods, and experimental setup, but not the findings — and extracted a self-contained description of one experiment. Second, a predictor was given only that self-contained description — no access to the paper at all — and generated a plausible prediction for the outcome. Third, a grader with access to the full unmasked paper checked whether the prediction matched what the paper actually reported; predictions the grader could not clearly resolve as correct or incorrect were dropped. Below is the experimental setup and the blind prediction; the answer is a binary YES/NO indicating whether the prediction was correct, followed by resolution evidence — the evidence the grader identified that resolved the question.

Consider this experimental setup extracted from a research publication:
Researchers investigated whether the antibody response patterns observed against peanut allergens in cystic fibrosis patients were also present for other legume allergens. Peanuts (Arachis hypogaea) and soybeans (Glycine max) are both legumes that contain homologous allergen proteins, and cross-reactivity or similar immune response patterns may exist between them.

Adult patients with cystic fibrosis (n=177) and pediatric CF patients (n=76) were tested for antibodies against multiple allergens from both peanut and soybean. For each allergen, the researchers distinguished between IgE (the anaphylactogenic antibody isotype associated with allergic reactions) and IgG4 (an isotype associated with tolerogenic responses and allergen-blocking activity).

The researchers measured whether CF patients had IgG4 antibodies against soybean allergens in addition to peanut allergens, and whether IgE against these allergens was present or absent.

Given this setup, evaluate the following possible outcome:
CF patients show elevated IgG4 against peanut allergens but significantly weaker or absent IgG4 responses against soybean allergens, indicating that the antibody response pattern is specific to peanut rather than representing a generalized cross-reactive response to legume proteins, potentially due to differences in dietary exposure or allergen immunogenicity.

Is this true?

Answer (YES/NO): NO